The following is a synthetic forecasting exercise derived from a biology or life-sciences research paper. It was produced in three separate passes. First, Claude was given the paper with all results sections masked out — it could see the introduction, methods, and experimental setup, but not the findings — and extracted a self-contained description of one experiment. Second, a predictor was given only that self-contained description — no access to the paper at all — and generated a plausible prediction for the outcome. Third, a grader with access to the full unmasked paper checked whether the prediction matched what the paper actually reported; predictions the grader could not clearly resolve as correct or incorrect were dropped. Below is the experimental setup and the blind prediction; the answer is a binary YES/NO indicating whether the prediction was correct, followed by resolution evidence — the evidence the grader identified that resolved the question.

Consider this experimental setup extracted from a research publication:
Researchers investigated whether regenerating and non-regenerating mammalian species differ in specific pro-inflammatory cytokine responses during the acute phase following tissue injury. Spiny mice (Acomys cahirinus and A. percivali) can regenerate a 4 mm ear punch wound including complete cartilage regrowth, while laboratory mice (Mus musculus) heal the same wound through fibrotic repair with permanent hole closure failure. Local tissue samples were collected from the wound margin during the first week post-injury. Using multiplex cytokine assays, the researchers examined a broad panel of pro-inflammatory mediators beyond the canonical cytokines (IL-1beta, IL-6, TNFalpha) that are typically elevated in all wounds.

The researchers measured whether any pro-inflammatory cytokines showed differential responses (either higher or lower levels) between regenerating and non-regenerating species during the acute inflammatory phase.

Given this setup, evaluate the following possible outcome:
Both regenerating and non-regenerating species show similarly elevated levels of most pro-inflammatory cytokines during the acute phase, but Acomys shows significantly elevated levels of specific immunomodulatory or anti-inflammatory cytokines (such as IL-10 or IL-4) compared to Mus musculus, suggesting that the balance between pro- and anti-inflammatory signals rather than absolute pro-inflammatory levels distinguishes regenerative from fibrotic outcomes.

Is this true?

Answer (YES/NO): NO